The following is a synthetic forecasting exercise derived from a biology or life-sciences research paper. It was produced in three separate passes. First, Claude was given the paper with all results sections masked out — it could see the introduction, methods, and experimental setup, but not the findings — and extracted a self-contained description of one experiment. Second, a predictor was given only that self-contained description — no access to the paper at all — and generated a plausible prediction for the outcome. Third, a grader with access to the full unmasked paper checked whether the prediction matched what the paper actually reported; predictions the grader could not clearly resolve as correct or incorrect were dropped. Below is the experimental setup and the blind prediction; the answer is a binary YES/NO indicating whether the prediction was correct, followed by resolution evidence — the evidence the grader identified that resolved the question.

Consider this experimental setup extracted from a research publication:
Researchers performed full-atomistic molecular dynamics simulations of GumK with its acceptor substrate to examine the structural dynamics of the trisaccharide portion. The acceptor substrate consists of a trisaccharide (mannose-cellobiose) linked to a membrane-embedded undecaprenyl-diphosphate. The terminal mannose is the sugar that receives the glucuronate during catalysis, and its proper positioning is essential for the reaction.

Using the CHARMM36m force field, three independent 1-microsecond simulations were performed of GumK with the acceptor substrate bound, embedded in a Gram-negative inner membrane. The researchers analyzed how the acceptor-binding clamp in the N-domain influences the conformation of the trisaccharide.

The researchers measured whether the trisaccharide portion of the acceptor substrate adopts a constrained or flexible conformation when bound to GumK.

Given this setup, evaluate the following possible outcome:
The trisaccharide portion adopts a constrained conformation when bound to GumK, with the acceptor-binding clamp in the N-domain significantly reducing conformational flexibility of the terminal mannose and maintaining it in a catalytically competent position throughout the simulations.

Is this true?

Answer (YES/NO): NO